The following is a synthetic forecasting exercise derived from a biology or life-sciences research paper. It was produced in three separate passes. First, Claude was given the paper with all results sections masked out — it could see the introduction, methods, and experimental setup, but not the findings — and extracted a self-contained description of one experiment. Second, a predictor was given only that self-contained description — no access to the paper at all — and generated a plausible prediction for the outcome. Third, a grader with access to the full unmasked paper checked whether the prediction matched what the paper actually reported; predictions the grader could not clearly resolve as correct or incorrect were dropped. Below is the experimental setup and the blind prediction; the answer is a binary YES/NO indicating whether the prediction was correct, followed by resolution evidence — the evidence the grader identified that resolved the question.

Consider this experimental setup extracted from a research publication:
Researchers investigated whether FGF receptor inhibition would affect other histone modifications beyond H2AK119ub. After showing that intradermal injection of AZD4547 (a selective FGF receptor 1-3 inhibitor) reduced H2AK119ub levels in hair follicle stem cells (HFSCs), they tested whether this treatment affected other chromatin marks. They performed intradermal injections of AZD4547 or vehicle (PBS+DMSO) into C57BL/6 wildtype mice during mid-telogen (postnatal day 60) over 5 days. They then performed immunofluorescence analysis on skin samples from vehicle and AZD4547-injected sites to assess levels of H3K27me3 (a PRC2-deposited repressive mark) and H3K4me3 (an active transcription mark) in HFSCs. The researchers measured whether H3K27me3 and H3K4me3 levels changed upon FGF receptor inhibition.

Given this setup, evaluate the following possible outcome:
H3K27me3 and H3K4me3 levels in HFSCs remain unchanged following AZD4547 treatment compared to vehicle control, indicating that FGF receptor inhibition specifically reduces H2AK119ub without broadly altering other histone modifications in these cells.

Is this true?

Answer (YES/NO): YES